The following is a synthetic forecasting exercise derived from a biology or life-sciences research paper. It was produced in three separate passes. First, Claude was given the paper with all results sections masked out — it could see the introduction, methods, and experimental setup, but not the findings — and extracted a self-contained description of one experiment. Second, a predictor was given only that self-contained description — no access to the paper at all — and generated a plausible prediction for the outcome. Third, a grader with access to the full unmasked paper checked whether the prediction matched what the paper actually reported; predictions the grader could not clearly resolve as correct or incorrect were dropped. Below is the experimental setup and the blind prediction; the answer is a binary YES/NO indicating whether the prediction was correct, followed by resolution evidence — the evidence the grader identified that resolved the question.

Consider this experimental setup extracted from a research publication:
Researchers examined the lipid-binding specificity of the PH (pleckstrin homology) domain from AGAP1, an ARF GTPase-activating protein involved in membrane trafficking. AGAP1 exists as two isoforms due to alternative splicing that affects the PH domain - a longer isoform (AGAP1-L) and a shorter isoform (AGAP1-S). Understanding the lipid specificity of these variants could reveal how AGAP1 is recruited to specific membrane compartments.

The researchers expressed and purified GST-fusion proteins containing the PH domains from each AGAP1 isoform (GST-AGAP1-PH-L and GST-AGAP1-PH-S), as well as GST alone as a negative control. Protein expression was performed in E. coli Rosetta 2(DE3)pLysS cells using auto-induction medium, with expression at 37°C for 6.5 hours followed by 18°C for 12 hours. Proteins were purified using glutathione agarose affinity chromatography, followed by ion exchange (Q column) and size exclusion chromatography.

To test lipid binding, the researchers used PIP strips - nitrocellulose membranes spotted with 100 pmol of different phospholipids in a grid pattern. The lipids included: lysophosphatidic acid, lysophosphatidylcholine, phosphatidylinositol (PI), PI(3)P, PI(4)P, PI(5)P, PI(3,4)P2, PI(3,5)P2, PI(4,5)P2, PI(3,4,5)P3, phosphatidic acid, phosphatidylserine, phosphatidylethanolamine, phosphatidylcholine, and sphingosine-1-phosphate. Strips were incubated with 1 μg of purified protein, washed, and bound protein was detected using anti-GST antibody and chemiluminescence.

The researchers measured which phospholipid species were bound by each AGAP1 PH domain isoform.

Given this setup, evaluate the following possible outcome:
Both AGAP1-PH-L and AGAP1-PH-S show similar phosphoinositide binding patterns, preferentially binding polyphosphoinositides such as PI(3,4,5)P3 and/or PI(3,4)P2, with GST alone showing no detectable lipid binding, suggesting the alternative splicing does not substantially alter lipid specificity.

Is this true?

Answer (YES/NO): NO